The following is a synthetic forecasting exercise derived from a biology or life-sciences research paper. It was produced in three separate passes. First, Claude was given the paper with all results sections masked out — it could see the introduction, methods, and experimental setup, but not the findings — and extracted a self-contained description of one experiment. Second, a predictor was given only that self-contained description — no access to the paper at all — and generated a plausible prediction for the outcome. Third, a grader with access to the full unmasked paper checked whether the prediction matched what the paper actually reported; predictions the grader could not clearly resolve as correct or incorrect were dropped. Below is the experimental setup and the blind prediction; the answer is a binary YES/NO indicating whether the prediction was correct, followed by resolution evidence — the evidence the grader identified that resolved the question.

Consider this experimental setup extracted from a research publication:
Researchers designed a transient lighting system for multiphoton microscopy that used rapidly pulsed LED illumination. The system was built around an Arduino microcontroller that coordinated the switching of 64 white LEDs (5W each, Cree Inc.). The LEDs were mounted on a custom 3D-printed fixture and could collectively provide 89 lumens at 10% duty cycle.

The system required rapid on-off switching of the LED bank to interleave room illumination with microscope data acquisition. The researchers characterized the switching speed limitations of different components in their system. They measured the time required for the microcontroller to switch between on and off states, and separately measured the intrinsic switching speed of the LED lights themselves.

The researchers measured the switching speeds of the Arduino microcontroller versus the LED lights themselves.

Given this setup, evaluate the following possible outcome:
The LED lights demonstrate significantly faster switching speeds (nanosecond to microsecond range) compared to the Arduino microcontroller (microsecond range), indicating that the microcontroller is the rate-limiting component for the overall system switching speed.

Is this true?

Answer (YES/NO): YES